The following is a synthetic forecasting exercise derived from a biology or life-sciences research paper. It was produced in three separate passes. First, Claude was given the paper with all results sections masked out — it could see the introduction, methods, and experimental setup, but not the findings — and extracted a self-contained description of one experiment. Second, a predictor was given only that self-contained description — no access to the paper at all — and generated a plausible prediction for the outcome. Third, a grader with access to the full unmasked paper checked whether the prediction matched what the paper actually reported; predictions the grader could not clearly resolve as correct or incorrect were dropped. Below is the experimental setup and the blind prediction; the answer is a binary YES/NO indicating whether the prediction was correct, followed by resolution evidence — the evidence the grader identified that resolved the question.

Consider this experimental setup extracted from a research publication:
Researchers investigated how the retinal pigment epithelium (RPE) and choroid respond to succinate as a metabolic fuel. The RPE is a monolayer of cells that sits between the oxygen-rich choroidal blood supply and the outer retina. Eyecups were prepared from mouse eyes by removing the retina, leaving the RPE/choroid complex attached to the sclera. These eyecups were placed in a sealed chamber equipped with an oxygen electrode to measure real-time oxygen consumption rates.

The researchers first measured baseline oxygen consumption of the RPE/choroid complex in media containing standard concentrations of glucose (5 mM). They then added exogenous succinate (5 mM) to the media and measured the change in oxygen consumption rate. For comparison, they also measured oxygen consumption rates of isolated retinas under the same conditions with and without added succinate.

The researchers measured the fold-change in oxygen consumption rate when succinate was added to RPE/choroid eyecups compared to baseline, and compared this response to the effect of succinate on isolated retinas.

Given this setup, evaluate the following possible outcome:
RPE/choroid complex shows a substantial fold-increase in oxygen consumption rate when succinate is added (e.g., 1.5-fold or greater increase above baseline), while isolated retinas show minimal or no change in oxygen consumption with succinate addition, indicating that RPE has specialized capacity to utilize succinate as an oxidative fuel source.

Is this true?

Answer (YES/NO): YES